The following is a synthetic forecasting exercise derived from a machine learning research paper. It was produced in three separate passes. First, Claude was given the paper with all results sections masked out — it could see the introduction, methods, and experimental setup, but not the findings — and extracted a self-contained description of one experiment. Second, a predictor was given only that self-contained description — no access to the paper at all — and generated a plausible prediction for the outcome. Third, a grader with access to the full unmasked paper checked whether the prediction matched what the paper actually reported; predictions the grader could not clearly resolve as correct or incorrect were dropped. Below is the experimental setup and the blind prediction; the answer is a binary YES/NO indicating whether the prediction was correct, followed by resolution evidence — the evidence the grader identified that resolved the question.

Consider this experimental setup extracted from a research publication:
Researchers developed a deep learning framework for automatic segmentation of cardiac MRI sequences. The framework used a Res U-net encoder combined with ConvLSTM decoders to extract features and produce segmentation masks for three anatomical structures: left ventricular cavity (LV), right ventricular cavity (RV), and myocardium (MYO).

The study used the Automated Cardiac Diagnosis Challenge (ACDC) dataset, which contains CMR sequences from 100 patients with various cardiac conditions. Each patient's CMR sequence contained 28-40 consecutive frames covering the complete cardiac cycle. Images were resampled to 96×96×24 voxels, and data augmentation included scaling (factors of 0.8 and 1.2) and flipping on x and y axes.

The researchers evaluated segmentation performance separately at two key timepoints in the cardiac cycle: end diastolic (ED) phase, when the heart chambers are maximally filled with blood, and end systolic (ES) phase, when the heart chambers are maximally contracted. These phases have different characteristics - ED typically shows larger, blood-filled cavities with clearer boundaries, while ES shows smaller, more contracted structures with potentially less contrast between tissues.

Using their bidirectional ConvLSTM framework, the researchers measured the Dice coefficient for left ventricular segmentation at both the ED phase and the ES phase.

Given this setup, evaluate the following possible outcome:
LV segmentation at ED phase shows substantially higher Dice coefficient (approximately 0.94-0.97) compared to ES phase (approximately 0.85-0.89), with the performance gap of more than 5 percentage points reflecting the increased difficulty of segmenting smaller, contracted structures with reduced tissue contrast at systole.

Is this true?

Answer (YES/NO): NO